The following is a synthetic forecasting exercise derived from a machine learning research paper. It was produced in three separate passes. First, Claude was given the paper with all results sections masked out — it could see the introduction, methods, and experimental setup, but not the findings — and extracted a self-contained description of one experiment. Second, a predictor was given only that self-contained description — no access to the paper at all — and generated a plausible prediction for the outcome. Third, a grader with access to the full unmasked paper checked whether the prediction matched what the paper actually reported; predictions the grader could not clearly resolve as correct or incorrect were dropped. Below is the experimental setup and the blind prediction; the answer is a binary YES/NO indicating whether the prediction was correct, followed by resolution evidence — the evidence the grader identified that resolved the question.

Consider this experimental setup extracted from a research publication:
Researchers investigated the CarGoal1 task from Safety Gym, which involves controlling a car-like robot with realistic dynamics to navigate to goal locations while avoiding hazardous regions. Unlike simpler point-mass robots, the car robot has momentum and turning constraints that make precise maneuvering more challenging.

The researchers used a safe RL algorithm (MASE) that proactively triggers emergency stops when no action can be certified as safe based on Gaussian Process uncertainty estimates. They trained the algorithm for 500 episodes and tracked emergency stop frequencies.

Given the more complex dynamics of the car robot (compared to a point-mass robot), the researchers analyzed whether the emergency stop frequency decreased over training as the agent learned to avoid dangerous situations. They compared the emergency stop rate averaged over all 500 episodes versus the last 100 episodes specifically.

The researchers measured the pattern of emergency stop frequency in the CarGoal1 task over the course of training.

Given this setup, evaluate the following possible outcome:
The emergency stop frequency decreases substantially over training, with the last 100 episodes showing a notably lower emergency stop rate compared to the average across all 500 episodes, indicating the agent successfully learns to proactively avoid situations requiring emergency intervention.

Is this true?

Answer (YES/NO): YES